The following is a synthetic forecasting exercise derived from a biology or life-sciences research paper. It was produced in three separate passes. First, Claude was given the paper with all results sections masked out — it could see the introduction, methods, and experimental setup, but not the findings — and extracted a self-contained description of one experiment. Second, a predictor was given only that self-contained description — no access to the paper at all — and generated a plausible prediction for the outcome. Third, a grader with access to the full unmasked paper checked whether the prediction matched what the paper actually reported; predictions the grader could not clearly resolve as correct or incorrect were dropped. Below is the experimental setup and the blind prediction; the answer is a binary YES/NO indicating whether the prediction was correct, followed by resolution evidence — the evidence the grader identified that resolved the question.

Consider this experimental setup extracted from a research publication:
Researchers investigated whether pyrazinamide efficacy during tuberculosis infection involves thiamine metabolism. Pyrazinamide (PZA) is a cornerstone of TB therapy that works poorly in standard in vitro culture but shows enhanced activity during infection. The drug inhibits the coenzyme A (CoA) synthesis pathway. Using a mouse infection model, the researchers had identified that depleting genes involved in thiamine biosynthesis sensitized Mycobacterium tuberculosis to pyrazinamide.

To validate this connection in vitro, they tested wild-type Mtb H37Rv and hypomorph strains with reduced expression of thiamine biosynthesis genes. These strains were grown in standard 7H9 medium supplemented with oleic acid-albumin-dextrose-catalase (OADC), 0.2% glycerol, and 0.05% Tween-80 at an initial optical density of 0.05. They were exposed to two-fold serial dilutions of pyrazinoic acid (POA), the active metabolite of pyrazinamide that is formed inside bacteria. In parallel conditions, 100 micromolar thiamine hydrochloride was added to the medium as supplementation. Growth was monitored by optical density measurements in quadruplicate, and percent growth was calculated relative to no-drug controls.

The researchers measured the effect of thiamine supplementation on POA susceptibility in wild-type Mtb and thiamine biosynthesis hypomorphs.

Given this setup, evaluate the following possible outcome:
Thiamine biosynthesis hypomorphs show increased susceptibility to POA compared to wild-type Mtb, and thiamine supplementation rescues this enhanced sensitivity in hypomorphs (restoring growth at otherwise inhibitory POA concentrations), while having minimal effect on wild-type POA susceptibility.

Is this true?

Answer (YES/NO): YES